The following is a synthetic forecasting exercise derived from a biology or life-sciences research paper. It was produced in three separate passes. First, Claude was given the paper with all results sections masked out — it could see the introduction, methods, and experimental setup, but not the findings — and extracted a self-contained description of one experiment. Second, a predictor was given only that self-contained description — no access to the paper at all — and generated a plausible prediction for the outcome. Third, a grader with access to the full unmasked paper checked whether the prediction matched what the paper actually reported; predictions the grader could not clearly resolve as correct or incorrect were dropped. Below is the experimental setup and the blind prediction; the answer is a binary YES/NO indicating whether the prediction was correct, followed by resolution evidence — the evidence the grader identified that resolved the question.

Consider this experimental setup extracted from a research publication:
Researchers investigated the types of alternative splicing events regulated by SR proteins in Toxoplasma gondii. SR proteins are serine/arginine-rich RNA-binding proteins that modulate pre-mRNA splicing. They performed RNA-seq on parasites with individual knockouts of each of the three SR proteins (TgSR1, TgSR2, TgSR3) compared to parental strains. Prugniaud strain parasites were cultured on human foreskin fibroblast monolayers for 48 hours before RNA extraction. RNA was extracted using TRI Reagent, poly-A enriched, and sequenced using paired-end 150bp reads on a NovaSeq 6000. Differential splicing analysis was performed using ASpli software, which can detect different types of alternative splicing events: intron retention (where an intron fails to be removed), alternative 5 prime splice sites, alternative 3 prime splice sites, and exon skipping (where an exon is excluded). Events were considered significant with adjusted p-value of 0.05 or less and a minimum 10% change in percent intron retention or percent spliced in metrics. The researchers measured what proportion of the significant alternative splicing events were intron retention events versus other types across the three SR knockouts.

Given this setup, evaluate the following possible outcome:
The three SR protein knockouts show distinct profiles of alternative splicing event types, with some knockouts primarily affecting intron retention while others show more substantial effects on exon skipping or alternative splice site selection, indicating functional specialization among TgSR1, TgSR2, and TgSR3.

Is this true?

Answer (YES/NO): NO